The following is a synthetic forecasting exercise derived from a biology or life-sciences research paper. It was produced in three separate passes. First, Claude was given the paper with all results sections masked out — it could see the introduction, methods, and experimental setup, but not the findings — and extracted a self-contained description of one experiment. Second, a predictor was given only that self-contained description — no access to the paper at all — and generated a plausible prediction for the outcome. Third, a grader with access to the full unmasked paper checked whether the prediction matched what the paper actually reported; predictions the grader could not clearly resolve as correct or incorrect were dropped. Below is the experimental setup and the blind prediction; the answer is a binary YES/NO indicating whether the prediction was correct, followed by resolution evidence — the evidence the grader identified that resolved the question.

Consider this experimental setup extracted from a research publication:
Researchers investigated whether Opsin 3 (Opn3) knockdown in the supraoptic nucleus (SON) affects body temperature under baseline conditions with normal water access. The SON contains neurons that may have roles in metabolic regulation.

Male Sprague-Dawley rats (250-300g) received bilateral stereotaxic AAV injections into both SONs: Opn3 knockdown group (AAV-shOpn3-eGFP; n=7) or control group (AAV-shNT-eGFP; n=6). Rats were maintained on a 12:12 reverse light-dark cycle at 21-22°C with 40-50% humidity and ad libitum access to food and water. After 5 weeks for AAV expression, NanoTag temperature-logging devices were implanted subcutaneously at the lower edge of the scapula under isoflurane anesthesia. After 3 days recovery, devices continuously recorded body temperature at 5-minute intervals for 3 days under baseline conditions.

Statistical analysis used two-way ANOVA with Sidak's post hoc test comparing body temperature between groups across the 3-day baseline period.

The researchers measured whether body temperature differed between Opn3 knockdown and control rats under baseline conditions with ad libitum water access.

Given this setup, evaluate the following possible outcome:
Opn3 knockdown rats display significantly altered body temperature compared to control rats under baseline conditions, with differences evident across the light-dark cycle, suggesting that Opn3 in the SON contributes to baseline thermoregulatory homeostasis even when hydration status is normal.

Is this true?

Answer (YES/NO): NO